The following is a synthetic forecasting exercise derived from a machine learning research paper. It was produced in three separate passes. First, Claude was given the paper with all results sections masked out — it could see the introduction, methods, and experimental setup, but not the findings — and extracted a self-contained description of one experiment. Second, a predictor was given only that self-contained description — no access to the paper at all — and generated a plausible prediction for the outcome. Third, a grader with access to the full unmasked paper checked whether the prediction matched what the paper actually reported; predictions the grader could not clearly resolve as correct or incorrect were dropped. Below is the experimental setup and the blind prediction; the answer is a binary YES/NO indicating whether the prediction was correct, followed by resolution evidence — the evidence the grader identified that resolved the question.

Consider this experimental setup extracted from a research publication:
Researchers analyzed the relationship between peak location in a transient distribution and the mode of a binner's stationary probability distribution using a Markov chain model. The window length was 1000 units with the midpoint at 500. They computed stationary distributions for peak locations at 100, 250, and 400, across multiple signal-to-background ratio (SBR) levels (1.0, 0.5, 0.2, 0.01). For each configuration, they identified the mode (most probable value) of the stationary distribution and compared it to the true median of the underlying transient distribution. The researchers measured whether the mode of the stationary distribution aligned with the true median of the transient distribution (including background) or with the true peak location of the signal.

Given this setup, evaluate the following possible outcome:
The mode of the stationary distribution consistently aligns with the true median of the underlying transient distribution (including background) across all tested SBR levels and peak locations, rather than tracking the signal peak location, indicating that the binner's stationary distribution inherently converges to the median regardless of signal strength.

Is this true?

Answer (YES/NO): YES